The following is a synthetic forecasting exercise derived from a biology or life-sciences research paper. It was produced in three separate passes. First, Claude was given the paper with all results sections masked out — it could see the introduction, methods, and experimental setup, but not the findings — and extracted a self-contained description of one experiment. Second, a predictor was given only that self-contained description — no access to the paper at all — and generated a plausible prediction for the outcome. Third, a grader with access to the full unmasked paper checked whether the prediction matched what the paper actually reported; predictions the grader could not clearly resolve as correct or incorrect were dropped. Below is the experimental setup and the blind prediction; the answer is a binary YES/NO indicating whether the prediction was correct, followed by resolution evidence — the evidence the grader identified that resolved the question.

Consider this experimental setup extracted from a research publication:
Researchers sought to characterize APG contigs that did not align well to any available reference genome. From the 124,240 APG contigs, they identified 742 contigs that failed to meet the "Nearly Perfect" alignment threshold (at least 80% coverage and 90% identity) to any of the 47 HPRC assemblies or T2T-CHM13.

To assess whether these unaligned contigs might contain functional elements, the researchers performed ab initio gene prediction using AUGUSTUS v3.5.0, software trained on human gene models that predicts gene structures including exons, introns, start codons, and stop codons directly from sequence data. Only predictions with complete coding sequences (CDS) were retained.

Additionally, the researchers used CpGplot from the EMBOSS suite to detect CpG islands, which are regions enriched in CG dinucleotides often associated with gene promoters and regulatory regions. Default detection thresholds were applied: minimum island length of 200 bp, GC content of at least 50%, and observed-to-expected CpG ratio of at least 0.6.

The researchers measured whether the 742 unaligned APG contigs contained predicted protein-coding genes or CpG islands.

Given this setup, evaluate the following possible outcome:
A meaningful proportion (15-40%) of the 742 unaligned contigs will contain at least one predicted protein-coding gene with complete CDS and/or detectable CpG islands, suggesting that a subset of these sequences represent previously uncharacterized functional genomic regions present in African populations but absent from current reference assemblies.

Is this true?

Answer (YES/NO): NO